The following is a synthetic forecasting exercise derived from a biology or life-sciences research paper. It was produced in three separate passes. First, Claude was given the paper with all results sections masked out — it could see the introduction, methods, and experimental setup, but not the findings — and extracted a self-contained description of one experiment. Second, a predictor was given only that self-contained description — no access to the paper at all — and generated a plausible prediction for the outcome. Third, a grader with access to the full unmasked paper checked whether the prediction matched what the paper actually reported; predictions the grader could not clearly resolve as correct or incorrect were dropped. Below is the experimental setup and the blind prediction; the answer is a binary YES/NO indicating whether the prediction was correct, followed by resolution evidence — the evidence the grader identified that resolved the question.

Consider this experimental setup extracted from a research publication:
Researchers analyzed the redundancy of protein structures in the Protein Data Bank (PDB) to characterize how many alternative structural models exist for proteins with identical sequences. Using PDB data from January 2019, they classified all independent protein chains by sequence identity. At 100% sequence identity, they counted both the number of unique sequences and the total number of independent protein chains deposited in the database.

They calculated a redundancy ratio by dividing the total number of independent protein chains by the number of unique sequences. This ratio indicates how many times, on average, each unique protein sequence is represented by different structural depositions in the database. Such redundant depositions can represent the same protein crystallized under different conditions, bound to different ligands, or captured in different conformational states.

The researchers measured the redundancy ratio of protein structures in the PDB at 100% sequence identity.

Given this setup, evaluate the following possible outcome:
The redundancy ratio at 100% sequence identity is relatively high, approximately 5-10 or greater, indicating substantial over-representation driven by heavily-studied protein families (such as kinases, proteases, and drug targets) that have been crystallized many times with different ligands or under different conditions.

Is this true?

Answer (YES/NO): YES